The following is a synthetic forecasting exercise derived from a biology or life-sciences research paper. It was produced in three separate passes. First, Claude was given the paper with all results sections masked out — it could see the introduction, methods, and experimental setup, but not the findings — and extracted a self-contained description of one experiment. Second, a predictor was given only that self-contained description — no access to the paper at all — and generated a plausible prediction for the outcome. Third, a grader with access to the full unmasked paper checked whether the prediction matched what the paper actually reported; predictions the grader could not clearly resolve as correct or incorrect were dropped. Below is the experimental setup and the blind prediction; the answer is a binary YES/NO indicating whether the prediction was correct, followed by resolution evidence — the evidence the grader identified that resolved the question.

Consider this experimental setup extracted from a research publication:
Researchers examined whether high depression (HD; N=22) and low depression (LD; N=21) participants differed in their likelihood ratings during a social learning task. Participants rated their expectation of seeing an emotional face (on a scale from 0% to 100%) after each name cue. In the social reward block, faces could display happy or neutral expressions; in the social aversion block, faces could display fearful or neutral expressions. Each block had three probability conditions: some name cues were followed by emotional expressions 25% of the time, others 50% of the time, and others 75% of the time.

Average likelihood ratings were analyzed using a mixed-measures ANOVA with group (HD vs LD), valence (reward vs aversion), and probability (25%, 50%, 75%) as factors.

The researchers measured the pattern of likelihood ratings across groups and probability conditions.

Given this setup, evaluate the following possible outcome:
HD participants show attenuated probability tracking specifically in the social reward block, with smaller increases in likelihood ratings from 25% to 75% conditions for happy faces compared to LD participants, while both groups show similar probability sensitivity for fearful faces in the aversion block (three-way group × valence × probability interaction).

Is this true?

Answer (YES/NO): NO